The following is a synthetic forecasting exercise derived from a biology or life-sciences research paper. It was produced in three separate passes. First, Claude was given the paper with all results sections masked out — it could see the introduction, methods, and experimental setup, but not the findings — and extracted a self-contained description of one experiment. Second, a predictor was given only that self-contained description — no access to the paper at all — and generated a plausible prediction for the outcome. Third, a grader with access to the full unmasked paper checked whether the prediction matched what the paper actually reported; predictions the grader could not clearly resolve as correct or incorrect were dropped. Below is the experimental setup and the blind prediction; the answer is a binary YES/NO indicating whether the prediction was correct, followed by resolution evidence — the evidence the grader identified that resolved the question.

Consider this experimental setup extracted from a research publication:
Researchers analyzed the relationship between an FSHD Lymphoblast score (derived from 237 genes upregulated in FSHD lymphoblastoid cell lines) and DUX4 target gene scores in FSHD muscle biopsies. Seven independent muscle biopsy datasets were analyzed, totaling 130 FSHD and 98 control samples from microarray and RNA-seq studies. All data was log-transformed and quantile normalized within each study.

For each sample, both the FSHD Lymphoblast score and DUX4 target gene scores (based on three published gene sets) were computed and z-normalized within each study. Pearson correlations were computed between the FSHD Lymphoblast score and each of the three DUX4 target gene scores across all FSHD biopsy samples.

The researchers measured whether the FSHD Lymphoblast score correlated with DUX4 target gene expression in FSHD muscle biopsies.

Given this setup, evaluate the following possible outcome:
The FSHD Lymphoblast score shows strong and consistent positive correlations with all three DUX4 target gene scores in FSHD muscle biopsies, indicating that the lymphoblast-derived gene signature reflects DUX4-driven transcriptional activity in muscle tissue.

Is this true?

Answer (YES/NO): NO